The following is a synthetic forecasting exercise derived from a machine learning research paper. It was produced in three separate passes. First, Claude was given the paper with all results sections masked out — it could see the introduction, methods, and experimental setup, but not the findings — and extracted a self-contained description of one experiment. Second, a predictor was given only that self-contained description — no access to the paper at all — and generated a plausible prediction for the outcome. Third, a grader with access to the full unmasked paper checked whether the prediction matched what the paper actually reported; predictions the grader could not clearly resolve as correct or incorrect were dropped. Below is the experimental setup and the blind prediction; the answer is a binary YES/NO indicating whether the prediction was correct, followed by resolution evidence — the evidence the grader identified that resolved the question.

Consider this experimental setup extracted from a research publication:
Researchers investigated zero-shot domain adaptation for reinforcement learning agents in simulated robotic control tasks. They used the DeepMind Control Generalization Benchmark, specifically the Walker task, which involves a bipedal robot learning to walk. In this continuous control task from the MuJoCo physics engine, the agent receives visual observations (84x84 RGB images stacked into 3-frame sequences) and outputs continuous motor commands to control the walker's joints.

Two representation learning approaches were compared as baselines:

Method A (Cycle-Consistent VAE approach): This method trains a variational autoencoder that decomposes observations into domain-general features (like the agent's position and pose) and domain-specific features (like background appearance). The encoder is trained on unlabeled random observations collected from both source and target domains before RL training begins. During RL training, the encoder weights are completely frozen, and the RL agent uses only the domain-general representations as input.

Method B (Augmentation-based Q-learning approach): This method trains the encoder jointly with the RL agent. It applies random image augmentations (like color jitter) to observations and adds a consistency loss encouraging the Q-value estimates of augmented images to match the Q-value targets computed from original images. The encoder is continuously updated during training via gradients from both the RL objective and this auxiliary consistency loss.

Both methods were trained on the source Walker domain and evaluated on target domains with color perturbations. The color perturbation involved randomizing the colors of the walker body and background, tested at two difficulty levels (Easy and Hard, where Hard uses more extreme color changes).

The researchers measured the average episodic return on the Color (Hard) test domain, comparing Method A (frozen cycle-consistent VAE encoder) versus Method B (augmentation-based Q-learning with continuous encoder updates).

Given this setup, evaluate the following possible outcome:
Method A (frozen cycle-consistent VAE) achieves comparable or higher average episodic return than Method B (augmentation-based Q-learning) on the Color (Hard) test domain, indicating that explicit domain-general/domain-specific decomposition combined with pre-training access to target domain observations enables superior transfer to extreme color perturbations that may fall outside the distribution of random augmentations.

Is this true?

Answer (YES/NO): NO